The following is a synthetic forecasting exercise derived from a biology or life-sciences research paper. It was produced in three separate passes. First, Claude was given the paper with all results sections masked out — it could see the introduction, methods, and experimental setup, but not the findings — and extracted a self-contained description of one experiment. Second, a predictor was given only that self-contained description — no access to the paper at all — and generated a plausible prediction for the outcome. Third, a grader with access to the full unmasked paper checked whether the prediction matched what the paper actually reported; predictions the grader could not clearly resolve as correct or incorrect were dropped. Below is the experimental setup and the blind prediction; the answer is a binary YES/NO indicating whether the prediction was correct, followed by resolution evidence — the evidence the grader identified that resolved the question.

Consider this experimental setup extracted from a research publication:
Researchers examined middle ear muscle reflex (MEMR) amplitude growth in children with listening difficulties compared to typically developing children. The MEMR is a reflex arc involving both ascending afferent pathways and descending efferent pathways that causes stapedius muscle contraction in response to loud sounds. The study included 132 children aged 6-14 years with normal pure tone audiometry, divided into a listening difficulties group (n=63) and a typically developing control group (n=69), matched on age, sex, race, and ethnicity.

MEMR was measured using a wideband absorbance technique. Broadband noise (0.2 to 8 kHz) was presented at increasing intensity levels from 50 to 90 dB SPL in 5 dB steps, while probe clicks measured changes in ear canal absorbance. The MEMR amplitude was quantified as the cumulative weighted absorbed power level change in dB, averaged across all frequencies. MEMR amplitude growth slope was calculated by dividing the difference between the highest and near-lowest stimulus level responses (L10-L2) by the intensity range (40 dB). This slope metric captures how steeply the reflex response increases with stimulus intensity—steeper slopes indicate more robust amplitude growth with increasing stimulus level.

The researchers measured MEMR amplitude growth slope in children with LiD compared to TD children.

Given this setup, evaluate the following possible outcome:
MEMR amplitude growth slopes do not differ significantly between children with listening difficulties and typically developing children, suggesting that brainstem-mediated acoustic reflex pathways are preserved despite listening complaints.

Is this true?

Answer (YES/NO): NO